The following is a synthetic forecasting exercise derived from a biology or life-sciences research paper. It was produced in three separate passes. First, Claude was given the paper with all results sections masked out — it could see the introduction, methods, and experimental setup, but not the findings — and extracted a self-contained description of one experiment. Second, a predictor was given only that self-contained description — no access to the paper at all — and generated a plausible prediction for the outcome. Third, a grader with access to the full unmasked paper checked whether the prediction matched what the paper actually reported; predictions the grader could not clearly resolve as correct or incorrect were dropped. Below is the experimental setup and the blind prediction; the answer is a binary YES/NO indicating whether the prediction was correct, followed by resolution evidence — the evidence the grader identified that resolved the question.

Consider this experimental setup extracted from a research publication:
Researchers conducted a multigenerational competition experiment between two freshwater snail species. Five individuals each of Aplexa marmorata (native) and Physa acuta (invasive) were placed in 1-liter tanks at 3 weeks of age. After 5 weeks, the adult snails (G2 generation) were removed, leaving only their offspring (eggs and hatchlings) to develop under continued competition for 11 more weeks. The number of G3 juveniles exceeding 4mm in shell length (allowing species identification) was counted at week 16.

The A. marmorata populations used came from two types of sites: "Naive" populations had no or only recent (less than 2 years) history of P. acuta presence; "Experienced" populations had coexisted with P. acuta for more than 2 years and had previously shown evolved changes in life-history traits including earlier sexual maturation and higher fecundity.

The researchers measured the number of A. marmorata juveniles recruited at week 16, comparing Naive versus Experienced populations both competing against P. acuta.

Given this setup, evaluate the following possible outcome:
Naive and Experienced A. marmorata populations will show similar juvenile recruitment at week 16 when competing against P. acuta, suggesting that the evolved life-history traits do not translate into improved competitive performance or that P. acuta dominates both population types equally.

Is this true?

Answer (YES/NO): YES